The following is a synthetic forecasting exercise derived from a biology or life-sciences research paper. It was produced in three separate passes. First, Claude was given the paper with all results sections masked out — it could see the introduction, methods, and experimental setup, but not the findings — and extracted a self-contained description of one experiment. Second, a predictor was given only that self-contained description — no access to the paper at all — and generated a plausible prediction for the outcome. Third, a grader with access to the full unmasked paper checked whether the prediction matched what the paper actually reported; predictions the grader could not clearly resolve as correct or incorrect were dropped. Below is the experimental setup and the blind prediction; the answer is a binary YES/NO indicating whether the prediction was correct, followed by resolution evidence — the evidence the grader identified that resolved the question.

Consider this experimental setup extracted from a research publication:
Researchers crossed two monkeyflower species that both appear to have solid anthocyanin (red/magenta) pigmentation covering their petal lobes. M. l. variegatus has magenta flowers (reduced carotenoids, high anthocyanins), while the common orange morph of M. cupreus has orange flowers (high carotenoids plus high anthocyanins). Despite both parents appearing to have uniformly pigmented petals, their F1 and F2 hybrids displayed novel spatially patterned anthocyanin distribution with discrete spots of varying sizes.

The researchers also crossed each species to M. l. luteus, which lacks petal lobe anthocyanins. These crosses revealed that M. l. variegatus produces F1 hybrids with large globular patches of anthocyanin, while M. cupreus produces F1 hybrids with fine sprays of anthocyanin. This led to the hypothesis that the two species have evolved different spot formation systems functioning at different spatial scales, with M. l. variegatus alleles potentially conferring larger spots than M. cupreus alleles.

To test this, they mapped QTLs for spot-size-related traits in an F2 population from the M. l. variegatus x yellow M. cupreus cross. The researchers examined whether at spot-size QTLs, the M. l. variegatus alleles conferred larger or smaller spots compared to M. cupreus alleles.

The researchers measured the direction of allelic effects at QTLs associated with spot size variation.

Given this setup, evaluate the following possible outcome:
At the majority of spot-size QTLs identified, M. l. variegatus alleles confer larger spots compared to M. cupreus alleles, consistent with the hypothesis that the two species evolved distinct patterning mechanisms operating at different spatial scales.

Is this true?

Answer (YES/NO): YES